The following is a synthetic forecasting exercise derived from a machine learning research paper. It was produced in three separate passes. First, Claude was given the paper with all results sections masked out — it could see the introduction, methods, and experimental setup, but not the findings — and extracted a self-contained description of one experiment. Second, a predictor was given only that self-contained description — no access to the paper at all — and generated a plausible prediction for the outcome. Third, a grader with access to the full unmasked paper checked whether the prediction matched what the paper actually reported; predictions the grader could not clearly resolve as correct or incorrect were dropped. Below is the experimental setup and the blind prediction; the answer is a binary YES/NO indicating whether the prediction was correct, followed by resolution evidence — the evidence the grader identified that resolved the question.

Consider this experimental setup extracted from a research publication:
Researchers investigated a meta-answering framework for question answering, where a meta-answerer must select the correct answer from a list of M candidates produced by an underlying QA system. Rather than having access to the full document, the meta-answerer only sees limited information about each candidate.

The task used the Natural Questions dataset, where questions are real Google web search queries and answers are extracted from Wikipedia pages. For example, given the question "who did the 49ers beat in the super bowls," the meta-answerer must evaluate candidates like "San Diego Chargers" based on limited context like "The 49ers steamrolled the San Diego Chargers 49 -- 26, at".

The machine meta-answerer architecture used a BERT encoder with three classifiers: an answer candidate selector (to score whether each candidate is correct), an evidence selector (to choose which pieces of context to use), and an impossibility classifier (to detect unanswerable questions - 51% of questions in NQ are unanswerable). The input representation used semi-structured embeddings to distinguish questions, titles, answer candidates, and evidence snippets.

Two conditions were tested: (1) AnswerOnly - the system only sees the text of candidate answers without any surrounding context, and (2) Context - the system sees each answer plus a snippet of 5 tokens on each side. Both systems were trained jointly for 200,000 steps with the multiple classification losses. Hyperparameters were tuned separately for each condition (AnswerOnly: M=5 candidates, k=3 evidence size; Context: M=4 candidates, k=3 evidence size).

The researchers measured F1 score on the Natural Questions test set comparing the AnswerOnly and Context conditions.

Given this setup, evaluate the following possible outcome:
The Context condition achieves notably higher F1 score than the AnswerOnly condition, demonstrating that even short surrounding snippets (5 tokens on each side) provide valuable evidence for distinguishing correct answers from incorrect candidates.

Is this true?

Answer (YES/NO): NO